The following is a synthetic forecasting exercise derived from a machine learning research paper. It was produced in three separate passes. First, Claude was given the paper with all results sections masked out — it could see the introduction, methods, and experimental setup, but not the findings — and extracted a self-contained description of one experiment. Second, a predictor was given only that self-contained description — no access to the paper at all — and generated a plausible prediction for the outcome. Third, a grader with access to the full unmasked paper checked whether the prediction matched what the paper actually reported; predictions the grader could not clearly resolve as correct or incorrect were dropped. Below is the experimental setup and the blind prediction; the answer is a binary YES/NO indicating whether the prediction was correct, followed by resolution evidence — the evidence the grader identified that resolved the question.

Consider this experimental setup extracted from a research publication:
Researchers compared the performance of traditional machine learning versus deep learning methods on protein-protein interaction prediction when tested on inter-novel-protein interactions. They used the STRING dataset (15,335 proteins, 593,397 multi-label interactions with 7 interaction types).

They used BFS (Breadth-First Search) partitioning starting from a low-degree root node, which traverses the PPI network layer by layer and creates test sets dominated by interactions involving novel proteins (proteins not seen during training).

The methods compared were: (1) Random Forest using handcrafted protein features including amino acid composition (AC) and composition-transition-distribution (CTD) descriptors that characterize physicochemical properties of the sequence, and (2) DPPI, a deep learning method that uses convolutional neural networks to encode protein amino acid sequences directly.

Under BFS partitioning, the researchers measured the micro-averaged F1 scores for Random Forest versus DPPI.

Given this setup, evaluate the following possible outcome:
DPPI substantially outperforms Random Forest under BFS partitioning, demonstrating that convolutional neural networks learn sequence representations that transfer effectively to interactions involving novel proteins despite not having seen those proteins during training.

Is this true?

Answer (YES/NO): NO